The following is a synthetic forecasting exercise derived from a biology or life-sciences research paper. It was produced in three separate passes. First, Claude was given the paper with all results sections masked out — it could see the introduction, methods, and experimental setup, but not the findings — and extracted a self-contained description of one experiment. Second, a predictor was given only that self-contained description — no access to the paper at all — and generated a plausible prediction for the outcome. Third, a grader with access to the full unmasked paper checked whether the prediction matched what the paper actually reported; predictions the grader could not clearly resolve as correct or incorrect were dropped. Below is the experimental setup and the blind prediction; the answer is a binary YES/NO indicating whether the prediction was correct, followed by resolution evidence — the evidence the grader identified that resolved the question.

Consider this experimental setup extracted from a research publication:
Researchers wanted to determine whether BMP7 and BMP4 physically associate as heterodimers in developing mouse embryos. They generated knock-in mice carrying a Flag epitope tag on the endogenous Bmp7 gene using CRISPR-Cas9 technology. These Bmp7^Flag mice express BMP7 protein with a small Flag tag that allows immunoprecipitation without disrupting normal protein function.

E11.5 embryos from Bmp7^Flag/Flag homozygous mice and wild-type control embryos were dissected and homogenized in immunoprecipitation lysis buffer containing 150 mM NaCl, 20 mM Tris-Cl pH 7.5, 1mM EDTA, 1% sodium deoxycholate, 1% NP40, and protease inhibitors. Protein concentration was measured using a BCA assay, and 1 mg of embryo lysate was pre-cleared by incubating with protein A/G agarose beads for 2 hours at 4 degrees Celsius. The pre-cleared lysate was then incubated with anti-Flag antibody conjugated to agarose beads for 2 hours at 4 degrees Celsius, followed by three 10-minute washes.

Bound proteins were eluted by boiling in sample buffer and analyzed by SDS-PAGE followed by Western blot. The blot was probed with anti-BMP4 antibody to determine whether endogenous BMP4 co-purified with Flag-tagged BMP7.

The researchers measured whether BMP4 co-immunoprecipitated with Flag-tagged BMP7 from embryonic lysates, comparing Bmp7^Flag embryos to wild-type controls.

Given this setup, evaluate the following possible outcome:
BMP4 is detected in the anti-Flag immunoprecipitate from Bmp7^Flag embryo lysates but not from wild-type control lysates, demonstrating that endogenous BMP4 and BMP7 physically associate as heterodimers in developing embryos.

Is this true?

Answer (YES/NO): YES